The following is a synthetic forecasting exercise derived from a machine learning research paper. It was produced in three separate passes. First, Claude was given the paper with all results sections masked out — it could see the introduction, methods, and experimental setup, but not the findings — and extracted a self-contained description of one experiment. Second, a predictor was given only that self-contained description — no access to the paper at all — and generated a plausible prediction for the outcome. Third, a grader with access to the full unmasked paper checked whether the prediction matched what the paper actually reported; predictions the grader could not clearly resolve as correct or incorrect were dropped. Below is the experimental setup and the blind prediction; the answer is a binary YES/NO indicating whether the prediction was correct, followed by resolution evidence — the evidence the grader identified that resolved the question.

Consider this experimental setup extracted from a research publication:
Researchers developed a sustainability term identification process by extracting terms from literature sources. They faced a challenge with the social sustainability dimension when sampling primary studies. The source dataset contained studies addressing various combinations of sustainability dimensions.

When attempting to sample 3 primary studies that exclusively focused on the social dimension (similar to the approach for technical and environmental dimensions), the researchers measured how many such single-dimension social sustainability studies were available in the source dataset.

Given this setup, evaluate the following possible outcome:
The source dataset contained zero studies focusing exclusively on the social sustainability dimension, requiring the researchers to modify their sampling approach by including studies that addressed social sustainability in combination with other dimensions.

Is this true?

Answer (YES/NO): NO